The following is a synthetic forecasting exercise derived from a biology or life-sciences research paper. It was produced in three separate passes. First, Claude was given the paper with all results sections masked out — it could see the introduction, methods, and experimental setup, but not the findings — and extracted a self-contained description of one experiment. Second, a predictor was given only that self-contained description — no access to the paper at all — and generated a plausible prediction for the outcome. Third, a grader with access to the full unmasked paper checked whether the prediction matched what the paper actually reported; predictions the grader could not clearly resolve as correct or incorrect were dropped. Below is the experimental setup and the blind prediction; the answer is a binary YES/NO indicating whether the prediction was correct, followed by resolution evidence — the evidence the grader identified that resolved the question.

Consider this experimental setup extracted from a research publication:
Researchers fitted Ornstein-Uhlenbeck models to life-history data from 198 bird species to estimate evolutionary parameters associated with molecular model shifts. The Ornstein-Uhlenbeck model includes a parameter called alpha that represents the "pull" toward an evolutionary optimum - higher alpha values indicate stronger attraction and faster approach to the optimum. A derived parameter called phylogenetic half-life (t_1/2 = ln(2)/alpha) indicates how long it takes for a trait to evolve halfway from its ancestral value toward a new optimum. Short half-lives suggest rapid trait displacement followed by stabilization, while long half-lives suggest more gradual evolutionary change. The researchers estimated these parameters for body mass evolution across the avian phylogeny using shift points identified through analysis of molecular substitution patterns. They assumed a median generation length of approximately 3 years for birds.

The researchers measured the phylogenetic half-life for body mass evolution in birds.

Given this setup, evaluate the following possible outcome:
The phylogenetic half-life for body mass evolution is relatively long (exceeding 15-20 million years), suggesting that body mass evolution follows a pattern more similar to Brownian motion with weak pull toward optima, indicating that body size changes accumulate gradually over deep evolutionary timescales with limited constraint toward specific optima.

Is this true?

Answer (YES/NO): NO